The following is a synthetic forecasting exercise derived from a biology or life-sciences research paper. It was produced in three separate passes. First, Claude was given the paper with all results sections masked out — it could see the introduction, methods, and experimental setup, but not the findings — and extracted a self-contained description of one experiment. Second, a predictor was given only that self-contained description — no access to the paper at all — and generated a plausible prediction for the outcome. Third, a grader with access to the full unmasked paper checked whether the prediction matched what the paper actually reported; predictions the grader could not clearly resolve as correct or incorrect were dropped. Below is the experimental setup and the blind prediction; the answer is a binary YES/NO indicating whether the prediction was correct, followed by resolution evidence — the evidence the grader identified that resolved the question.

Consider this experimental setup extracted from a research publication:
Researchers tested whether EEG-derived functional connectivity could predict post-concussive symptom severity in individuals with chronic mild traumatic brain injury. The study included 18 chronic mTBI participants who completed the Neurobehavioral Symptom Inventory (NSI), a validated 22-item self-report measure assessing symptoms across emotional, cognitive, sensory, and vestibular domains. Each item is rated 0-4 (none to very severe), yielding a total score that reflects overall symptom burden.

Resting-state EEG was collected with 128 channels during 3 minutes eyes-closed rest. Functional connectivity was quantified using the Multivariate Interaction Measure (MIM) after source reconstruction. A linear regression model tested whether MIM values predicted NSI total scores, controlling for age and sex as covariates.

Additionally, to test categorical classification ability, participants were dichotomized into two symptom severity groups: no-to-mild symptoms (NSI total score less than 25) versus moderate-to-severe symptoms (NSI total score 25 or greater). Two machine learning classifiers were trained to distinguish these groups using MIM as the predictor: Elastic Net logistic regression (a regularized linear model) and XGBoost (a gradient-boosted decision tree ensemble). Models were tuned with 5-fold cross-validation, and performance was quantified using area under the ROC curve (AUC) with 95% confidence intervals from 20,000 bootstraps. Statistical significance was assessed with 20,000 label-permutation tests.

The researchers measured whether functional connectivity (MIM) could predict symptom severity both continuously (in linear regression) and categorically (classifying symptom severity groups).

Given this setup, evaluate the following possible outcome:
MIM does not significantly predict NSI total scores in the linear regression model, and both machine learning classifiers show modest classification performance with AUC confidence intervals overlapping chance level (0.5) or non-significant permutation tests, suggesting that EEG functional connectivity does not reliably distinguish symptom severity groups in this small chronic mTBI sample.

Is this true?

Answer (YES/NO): NO